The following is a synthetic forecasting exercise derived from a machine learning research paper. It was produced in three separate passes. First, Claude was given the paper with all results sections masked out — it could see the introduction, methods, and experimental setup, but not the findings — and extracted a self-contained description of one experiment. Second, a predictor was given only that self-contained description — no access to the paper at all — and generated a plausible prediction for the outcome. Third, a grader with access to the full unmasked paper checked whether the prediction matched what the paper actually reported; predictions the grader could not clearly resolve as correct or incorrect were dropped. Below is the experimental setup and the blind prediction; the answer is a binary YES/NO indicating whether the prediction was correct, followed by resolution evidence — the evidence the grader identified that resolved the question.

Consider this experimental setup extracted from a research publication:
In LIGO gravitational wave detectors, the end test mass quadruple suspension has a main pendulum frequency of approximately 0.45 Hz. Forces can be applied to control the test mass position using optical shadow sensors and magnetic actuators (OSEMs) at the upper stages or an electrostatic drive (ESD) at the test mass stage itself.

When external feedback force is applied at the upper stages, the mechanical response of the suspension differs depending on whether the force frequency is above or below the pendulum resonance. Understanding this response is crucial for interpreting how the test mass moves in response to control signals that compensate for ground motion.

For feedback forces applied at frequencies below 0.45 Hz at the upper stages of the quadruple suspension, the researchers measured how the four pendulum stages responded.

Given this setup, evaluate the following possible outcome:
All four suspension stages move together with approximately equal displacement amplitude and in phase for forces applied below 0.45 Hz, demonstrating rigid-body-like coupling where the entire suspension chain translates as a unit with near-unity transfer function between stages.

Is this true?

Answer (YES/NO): YES